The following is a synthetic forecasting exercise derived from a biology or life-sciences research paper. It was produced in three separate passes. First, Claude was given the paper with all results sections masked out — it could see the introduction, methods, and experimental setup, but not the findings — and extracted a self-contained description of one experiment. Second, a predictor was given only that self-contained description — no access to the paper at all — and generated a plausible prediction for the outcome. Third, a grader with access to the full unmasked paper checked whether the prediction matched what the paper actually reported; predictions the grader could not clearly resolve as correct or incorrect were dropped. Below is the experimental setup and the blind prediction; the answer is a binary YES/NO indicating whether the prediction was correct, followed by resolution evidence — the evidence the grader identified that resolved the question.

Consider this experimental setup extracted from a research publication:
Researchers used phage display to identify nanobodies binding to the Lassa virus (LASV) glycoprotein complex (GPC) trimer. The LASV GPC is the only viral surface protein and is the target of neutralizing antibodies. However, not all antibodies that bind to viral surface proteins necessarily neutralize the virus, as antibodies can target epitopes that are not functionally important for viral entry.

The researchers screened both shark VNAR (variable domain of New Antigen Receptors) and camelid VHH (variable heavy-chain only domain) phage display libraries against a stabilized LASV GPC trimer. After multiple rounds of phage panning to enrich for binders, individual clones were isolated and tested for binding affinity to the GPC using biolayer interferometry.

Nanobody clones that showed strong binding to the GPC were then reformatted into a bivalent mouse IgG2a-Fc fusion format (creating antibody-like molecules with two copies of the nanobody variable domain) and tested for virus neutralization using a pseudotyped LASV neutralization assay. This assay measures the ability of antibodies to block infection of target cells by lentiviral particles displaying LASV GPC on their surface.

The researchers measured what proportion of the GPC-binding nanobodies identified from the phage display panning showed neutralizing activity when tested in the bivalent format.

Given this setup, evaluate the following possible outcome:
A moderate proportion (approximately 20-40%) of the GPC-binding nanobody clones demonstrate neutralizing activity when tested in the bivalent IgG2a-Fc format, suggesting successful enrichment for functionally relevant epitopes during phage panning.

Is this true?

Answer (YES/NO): NO